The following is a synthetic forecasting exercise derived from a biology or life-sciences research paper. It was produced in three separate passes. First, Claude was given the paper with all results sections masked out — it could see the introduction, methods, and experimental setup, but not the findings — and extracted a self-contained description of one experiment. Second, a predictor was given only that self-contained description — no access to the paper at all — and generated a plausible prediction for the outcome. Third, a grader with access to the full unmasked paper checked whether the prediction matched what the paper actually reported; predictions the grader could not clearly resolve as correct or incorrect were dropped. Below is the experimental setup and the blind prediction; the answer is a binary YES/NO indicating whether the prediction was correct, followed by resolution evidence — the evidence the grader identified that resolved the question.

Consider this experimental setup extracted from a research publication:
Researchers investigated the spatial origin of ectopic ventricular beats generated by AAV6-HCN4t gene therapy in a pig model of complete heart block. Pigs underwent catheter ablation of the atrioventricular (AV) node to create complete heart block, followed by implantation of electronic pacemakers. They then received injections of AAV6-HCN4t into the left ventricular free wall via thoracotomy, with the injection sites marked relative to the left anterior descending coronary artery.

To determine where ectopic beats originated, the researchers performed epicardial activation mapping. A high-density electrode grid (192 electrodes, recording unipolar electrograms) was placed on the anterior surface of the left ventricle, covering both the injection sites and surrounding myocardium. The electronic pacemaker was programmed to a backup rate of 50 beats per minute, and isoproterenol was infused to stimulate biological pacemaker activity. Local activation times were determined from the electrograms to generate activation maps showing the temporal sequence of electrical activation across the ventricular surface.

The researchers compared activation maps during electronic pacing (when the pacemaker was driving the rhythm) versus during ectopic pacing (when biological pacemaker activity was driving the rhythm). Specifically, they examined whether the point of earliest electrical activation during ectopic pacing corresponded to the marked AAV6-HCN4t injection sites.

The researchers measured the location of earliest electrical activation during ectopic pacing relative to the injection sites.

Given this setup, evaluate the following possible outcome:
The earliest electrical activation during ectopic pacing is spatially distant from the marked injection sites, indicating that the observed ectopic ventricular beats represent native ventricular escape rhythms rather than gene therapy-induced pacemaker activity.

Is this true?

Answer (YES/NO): NO